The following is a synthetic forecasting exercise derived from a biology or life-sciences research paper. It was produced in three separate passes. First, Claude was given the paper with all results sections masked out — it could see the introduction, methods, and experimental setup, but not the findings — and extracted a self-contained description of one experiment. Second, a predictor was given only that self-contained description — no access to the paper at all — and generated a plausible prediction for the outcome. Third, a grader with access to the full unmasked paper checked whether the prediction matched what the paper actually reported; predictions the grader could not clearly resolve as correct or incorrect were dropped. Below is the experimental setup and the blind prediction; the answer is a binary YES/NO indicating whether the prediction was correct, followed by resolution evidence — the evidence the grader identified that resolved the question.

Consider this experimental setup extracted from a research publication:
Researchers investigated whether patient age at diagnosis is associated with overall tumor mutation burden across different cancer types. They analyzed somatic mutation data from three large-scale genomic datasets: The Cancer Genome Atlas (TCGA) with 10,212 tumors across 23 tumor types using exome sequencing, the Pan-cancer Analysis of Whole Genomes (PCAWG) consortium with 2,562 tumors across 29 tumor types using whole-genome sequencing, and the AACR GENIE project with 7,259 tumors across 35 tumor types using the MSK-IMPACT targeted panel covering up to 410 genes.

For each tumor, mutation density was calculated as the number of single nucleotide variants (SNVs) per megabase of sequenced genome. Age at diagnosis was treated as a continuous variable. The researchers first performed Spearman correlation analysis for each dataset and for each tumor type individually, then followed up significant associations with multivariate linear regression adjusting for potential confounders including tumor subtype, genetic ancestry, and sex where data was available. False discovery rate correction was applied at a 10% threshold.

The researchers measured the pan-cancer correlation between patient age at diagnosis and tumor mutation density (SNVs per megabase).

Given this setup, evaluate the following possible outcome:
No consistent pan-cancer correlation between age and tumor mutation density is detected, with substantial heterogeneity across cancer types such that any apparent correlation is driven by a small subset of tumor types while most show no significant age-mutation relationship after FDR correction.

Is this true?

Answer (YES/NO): NO